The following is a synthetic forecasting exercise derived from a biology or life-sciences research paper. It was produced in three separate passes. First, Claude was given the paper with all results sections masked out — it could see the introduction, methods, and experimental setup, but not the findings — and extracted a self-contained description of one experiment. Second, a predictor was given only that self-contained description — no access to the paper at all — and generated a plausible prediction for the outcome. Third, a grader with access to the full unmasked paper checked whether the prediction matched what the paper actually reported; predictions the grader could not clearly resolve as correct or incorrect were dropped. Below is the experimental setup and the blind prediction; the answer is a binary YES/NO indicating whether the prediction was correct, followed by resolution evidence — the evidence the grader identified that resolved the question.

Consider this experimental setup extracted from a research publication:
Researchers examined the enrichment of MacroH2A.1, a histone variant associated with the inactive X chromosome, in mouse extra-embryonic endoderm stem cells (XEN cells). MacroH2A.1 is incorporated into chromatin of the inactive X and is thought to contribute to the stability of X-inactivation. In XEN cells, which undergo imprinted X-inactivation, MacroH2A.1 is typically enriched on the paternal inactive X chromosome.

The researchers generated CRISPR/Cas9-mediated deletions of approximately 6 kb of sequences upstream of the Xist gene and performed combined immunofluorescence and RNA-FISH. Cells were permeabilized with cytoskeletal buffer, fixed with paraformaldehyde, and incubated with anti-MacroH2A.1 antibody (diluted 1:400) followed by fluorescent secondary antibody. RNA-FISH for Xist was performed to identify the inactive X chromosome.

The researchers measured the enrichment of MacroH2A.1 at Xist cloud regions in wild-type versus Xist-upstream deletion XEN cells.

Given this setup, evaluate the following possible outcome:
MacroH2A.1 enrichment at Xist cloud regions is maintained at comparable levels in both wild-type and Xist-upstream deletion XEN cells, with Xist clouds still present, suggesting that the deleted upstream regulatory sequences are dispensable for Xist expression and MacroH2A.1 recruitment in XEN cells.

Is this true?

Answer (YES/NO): NO